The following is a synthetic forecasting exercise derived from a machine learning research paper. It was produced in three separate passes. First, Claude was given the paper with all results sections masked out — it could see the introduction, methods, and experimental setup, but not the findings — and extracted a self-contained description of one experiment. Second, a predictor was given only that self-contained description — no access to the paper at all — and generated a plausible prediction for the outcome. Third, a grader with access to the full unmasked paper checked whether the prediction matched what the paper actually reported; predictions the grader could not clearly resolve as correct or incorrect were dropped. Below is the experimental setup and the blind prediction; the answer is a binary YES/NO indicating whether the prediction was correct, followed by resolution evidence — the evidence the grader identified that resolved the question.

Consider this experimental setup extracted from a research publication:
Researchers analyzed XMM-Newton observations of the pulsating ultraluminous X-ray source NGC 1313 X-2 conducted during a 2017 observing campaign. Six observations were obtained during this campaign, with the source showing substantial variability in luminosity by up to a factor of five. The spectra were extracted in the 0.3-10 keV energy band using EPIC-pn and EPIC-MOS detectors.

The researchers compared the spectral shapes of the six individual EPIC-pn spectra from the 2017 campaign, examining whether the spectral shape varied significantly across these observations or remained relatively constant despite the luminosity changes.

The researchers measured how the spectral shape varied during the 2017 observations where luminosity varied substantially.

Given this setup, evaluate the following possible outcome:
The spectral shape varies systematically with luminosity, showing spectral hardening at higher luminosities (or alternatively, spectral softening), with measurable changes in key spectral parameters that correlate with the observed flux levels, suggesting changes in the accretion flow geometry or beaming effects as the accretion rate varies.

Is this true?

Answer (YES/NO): NO